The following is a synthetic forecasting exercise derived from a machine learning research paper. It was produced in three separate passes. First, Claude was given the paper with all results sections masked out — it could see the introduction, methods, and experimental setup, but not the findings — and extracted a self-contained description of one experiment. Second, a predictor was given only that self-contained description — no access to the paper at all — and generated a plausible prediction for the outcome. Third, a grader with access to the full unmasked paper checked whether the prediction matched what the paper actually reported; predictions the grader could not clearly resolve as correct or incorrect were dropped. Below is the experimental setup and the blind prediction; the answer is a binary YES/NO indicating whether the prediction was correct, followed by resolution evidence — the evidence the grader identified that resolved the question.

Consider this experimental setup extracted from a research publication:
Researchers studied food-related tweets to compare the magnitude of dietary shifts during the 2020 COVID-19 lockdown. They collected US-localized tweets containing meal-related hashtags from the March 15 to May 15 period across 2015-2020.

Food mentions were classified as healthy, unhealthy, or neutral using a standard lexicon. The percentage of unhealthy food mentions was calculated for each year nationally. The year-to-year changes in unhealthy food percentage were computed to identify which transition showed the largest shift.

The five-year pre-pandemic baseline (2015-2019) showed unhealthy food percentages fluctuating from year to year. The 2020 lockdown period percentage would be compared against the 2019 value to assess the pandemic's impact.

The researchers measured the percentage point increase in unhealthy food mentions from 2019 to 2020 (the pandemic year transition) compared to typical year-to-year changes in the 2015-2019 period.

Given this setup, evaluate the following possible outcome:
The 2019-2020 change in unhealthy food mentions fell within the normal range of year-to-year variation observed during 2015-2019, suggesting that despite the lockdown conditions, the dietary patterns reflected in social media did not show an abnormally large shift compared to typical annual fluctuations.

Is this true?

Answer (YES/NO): NO